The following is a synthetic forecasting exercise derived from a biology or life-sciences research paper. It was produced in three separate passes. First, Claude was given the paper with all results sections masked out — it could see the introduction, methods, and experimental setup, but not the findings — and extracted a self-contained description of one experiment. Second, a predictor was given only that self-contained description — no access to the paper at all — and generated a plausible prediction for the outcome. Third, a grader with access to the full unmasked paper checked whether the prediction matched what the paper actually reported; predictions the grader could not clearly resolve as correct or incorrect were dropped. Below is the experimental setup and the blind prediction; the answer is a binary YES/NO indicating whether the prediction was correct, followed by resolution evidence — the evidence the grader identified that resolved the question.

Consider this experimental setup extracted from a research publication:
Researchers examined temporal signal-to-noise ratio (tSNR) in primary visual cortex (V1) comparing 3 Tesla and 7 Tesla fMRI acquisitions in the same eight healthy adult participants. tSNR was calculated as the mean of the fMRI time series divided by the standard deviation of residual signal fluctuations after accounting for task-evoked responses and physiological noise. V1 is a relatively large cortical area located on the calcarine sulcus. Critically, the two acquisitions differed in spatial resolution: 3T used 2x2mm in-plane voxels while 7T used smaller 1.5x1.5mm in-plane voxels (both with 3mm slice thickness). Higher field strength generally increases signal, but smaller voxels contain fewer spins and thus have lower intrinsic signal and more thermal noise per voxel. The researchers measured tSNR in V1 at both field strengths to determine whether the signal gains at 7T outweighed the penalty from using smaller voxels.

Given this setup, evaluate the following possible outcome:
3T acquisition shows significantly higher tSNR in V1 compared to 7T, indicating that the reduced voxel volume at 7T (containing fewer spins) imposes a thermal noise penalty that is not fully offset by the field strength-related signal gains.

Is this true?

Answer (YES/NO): NO